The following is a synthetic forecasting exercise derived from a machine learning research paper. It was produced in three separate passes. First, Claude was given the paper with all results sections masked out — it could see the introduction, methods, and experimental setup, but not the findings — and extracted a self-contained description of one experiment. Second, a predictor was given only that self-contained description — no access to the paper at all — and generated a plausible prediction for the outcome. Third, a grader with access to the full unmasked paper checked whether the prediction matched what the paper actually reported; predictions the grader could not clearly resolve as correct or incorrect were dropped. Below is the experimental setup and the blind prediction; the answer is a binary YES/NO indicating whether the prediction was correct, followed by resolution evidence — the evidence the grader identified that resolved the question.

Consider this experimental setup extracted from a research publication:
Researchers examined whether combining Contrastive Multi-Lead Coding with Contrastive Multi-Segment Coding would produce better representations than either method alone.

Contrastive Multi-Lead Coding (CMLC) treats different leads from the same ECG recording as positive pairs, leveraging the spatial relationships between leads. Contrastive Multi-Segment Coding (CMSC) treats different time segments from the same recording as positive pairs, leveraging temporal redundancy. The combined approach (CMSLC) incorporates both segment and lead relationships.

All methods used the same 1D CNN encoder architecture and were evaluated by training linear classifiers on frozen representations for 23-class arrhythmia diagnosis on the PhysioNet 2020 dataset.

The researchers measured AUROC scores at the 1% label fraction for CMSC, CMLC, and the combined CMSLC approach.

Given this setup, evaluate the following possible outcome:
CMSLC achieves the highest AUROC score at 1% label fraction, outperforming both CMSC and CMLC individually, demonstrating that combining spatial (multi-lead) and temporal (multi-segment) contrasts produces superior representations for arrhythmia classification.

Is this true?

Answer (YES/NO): NO